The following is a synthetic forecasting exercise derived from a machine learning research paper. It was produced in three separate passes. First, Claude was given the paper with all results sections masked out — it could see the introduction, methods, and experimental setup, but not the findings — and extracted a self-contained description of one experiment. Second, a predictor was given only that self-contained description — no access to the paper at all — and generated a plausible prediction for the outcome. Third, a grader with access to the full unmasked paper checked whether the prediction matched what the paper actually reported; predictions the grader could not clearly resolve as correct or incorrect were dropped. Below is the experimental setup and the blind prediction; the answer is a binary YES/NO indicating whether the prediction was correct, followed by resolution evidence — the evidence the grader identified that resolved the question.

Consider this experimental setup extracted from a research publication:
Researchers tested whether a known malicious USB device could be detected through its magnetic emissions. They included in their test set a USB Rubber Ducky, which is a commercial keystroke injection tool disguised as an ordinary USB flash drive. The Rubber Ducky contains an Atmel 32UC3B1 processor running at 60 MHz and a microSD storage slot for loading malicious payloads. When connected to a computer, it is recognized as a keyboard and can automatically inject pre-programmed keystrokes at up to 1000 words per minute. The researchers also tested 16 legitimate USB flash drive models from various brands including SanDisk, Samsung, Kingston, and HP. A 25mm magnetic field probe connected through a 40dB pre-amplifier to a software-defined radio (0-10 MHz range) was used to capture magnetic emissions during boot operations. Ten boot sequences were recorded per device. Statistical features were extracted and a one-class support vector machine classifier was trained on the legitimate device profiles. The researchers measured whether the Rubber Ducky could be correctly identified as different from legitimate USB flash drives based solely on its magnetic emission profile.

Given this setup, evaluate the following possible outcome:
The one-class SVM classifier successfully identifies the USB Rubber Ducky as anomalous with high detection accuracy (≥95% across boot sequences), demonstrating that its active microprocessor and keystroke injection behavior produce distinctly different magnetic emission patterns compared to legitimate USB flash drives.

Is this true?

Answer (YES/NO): YES